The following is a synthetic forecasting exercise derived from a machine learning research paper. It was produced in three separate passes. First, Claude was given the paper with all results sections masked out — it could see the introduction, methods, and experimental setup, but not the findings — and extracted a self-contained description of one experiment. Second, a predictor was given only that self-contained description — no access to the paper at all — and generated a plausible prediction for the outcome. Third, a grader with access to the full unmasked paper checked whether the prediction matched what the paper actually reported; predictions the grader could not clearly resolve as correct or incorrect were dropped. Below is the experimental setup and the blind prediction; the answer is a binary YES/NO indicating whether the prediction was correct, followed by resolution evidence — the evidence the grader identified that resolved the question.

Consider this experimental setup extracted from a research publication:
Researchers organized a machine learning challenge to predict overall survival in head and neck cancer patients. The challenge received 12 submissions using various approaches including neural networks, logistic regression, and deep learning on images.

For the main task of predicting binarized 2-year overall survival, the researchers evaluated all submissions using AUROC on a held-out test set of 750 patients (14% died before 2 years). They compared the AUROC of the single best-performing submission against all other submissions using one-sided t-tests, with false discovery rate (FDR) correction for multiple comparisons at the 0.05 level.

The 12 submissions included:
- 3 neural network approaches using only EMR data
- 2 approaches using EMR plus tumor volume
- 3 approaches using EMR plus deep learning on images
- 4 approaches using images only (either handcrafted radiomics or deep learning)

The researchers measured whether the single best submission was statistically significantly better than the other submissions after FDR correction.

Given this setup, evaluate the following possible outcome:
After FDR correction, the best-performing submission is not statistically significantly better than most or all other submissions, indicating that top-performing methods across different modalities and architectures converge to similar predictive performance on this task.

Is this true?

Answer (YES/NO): NO